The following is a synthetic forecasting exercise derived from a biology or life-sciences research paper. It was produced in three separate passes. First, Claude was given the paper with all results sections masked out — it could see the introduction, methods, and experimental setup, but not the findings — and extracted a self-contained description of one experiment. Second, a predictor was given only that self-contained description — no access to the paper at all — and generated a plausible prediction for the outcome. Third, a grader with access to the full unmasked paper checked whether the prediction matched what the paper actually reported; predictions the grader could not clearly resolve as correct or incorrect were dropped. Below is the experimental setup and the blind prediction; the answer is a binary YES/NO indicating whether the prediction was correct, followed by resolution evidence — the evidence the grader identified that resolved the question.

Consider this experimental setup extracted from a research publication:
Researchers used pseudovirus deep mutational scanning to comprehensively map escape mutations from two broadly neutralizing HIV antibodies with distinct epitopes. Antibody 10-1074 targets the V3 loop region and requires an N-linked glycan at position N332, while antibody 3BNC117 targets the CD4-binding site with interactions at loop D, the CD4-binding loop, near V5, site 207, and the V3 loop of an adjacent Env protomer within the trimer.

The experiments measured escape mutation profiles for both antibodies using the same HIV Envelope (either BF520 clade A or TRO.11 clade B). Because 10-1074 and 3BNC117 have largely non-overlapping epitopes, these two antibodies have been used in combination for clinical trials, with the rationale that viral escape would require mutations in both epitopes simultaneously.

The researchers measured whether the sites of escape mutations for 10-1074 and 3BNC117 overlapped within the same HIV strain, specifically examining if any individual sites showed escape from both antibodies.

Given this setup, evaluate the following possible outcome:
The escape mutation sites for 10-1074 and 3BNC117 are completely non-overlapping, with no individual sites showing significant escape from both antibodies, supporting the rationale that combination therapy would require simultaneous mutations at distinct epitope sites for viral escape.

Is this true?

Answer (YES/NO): YES